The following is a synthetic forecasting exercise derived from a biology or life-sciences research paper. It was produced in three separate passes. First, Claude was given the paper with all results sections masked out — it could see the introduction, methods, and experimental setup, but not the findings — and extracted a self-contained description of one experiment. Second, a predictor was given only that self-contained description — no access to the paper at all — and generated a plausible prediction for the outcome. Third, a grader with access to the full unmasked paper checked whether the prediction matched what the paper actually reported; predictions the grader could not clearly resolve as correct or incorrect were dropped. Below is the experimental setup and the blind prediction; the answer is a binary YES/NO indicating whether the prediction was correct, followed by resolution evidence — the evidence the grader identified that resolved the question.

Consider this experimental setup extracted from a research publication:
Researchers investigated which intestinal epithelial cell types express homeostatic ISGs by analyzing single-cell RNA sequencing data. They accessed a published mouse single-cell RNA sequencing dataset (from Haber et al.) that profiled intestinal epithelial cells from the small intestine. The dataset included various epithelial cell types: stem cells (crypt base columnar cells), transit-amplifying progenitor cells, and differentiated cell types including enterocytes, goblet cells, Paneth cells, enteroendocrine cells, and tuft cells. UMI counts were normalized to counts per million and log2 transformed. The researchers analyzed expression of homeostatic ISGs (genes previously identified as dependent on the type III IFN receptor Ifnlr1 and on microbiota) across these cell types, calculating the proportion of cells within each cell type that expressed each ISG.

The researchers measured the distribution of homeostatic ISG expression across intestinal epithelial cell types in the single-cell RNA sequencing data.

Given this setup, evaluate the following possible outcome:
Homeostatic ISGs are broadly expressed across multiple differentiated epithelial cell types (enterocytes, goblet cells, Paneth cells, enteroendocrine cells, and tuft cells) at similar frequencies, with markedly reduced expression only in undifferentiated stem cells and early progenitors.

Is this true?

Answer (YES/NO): NO